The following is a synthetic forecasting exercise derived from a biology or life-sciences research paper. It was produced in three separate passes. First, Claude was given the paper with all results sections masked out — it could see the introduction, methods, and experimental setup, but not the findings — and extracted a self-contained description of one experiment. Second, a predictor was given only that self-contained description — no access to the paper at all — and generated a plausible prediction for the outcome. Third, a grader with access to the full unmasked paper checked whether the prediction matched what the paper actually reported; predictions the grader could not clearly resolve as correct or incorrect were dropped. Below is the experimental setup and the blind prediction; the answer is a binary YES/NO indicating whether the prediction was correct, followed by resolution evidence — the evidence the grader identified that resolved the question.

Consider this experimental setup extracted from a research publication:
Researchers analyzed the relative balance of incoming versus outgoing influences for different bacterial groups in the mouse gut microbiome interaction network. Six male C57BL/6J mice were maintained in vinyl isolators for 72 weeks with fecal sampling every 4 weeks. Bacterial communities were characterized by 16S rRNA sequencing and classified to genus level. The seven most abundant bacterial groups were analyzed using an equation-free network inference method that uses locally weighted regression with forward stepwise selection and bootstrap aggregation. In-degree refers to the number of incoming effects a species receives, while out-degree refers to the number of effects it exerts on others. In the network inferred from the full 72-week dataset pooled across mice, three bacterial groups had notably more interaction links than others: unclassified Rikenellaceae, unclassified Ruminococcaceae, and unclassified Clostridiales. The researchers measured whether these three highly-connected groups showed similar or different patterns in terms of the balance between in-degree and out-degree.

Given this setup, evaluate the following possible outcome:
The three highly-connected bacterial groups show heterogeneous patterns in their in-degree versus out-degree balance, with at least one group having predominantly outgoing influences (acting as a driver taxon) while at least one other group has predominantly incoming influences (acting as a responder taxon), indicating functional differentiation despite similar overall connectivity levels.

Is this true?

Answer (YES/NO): NO